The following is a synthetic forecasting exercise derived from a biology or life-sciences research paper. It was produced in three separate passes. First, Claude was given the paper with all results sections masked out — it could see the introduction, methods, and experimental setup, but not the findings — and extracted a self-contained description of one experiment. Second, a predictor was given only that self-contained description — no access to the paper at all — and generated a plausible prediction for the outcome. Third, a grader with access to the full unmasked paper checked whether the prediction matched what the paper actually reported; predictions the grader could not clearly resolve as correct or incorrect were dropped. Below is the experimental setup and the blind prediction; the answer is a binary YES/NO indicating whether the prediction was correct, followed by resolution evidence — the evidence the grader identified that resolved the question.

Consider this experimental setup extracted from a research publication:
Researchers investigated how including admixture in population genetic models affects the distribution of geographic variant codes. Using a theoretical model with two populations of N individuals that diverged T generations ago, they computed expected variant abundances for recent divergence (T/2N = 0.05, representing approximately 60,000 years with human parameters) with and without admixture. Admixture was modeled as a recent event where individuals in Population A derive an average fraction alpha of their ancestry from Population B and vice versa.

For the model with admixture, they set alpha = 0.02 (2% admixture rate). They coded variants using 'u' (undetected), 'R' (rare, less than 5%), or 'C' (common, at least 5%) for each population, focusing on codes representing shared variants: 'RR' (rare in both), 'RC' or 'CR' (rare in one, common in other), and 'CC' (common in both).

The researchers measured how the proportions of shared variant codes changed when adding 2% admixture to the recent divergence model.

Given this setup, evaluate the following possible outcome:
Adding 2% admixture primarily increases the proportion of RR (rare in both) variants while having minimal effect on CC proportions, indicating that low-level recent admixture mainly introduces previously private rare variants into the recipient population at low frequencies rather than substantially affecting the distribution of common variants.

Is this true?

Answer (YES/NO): NO